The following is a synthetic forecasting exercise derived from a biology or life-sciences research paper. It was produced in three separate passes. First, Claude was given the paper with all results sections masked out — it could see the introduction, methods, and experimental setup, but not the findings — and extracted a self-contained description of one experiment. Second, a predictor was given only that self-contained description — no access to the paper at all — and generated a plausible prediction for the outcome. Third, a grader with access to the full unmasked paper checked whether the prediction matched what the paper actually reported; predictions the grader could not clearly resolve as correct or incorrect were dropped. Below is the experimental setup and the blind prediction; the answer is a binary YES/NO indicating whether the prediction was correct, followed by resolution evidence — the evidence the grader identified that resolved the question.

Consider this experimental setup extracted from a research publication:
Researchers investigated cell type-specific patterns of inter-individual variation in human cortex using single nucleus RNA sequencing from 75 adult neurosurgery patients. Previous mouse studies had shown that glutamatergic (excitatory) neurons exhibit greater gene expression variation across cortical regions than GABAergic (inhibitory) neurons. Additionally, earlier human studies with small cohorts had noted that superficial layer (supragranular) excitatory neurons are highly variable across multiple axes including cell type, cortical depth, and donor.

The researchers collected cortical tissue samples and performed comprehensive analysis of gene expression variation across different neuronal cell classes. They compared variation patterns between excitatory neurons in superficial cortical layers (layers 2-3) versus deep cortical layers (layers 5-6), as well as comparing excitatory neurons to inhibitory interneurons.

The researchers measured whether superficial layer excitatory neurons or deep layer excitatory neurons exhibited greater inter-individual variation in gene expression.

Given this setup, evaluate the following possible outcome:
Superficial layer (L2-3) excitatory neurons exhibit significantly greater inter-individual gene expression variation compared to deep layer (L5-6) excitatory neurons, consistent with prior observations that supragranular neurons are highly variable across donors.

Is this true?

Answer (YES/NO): NO